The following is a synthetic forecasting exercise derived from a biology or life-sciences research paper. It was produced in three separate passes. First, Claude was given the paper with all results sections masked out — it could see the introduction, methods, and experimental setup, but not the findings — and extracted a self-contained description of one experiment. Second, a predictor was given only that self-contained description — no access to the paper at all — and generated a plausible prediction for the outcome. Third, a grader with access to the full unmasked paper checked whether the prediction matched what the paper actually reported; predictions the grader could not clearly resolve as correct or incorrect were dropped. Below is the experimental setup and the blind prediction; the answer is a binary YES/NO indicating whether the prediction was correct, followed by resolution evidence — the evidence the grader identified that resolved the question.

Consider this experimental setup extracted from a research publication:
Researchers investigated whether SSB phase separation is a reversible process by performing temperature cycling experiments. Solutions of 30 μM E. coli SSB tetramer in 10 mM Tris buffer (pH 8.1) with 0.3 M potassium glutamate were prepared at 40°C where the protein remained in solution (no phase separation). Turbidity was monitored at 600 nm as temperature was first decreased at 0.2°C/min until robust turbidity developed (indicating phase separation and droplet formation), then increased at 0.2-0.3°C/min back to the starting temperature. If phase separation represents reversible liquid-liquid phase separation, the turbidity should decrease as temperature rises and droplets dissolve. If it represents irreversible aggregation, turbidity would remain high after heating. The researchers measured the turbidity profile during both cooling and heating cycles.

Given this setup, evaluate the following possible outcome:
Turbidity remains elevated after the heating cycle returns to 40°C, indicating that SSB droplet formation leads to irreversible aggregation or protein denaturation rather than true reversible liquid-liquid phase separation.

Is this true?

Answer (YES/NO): NO